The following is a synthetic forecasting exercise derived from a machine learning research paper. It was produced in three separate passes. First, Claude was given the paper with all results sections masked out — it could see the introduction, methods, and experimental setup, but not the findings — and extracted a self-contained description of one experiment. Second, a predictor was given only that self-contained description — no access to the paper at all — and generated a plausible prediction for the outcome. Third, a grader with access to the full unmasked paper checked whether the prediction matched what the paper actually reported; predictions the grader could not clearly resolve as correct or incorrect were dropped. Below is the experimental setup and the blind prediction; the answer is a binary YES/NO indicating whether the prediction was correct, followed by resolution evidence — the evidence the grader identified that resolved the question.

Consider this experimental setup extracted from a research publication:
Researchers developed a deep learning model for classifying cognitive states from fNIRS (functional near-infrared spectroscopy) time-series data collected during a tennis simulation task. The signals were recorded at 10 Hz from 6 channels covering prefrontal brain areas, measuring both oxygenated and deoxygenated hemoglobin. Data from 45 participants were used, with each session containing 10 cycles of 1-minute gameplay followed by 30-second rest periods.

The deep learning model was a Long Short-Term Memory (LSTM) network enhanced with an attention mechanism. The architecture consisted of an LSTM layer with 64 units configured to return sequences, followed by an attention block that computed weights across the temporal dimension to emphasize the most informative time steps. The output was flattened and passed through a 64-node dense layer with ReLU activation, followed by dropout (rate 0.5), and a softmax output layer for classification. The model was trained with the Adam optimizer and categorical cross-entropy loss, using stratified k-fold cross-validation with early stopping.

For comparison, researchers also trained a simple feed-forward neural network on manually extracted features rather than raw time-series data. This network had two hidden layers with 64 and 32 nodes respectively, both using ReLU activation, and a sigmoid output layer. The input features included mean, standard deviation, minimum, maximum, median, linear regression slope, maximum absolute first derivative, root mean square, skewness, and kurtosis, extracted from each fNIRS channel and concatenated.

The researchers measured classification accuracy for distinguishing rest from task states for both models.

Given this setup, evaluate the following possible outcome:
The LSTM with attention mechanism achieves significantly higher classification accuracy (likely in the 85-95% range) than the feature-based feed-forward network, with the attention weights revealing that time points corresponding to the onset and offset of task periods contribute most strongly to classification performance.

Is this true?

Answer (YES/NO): NO